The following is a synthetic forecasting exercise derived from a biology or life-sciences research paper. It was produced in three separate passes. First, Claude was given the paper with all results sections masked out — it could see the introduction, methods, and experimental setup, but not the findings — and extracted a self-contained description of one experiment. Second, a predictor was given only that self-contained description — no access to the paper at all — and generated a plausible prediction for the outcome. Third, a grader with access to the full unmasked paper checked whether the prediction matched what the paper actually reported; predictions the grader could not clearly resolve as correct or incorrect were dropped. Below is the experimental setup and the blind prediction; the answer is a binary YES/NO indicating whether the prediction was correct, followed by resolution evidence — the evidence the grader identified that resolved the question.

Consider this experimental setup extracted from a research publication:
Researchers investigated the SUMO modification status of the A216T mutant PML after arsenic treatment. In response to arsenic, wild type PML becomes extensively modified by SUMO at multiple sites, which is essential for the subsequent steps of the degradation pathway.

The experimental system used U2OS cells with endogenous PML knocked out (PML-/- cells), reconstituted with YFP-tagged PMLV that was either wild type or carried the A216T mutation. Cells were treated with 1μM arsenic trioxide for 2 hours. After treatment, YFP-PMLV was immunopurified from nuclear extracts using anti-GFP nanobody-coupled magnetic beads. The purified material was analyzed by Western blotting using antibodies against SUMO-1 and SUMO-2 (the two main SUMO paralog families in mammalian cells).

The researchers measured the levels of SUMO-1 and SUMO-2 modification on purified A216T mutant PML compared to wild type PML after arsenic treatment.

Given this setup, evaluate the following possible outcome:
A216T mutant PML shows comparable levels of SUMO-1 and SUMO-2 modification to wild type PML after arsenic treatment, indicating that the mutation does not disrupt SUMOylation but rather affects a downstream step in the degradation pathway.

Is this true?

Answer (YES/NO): NO